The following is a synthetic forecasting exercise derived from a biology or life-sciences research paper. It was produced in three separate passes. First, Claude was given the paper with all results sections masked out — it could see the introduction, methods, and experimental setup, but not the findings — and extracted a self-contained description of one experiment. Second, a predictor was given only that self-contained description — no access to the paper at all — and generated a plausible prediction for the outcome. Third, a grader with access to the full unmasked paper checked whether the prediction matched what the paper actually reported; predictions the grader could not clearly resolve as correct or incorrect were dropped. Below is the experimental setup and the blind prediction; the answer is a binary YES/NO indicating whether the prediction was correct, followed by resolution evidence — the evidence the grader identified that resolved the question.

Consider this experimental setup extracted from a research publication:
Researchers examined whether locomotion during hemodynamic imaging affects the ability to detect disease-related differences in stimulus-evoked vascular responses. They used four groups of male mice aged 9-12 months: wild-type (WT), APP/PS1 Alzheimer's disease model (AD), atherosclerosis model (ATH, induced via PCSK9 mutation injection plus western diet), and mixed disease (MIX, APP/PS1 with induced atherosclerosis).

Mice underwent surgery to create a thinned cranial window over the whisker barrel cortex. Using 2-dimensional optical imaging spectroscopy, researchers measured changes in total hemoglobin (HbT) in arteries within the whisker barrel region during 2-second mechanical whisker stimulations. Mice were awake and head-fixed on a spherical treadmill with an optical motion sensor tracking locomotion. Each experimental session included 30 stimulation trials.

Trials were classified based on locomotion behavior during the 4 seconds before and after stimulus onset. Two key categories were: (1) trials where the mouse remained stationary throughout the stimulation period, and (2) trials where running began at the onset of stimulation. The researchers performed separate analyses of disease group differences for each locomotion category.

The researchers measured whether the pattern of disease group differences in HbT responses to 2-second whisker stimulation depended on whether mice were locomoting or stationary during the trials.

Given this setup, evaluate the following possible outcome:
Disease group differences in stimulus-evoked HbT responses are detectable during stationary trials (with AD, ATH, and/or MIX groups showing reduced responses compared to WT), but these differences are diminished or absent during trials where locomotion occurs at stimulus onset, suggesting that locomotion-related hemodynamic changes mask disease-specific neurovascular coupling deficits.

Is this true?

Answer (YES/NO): YES